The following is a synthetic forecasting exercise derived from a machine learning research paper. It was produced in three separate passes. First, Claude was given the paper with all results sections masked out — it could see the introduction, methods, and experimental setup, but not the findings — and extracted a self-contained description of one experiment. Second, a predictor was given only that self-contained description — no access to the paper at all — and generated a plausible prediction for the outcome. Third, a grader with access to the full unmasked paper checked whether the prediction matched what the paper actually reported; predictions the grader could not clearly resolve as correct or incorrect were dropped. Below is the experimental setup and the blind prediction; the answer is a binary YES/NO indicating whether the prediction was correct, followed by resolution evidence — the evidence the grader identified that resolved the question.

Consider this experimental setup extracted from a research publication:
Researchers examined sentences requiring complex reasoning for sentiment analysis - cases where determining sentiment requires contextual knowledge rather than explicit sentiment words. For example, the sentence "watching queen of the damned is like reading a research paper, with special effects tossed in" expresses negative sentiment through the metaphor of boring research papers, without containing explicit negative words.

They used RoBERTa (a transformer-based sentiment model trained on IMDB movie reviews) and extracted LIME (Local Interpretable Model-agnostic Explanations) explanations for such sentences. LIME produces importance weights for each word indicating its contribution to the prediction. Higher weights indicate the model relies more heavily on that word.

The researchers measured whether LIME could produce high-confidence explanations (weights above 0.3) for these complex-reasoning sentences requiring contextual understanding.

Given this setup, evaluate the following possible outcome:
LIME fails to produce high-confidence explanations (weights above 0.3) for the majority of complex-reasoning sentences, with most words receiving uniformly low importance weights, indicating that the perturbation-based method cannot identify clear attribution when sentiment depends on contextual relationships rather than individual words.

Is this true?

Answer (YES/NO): YES